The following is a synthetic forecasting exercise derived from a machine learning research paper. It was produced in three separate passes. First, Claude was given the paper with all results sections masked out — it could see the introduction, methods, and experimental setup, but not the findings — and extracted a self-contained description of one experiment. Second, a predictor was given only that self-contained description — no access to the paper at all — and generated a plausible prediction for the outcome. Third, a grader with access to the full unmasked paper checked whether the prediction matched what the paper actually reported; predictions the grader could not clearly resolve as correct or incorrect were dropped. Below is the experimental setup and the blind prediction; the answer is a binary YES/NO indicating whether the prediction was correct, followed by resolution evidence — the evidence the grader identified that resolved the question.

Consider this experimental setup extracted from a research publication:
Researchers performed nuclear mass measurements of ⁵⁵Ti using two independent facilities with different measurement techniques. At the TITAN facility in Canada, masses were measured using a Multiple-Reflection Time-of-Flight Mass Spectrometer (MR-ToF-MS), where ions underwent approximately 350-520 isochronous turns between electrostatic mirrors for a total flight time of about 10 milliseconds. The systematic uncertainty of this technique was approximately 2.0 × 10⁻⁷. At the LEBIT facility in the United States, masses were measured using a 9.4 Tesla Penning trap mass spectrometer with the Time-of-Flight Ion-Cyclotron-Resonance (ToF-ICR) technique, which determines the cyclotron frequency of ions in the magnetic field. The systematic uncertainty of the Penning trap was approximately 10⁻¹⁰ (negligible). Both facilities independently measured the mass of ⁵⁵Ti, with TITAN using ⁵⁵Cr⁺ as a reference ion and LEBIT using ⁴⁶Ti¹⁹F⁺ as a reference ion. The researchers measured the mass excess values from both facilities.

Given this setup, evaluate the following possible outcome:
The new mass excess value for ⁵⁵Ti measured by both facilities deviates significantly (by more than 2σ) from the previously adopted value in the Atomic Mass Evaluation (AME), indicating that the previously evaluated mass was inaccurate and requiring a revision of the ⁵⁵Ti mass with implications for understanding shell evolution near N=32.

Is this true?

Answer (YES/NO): NO